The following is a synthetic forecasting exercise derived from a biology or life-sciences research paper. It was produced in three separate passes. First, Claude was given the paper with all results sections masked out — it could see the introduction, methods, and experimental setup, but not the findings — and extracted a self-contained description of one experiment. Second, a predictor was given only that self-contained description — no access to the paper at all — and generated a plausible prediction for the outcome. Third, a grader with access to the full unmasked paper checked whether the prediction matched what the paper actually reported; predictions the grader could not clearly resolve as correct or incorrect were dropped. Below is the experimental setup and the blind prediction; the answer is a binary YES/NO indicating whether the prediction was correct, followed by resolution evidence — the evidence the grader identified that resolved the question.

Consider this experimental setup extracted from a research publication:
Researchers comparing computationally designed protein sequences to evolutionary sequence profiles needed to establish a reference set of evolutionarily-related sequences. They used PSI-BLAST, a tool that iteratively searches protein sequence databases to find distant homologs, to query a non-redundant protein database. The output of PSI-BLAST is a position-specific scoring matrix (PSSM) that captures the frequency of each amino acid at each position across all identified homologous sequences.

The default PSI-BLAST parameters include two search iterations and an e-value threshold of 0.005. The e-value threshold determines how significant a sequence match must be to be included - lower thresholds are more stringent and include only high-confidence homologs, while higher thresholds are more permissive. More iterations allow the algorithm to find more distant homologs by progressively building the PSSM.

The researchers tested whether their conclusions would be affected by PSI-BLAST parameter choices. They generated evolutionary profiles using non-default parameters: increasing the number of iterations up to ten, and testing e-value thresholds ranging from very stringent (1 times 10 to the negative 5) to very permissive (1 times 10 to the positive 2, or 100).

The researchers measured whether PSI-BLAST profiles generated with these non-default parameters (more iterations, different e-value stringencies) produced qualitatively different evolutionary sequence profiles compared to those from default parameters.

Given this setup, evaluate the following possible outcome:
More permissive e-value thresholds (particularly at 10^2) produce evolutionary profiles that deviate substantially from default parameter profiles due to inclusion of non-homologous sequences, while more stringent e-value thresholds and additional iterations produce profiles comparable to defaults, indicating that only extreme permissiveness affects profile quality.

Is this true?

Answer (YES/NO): NO